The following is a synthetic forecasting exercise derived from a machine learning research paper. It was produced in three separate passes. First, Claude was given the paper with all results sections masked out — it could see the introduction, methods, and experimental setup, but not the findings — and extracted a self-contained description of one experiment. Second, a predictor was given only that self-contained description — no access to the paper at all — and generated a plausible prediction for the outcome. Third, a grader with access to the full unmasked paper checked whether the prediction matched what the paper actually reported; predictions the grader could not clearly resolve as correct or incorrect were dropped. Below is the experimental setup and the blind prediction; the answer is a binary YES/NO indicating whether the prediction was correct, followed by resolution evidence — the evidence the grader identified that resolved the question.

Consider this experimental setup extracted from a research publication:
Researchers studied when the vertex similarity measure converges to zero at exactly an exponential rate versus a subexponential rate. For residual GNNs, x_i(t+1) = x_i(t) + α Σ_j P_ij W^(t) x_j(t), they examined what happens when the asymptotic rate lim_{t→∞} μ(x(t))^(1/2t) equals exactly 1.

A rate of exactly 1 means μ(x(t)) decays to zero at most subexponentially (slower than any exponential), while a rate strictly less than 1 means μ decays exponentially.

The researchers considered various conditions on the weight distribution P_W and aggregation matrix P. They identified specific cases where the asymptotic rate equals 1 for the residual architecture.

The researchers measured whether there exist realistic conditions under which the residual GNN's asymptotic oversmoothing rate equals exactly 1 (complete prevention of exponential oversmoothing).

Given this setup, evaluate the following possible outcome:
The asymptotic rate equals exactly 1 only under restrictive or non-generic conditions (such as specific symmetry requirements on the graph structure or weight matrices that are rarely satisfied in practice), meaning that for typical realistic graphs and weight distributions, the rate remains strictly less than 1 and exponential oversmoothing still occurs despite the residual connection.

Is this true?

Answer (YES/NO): NO